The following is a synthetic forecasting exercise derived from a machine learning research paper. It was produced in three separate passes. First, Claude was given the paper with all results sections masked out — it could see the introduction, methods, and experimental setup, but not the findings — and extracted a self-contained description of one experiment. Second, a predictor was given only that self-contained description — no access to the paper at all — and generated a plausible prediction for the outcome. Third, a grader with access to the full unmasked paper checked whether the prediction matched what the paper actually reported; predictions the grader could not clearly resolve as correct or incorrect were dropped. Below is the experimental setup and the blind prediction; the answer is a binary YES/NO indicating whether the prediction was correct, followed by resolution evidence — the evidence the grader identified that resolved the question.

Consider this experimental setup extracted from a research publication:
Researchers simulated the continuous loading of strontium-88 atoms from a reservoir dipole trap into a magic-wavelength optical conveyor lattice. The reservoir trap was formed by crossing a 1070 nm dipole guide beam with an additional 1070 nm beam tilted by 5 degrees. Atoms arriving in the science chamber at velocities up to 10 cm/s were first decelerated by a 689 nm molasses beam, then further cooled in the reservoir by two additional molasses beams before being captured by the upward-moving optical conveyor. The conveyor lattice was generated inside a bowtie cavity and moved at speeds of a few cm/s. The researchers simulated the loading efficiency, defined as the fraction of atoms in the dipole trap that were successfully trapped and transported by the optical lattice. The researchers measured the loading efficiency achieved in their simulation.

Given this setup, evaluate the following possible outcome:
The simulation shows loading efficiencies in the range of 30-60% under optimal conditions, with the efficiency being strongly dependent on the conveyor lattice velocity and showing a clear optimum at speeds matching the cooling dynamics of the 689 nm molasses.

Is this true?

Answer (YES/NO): NO